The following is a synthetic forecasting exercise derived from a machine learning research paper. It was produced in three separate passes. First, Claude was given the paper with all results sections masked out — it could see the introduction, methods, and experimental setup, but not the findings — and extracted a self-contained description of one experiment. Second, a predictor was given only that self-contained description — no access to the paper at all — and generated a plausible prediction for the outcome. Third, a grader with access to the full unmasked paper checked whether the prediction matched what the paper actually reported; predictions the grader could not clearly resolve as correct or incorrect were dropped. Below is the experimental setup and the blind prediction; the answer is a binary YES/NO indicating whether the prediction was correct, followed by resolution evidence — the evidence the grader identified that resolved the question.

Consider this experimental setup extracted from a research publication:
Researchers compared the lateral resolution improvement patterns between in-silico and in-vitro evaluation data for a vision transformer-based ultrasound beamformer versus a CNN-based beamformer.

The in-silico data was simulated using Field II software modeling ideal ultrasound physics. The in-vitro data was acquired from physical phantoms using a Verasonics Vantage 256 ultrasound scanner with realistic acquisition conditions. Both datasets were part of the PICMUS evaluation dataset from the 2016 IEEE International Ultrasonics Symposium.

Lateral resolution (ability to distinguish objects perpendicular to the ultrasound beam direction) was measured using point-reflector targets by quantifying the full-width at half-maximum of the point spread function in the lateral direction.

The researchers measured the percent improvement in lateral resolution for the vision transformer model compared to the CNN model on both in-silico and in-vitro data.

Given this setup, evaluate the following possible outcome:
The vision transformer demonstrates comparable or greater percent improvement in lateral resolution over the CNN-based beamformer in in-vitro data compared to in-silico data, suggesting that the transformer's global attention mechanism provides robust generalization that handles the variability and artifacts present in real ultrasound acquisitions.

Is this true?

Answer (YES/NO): YES